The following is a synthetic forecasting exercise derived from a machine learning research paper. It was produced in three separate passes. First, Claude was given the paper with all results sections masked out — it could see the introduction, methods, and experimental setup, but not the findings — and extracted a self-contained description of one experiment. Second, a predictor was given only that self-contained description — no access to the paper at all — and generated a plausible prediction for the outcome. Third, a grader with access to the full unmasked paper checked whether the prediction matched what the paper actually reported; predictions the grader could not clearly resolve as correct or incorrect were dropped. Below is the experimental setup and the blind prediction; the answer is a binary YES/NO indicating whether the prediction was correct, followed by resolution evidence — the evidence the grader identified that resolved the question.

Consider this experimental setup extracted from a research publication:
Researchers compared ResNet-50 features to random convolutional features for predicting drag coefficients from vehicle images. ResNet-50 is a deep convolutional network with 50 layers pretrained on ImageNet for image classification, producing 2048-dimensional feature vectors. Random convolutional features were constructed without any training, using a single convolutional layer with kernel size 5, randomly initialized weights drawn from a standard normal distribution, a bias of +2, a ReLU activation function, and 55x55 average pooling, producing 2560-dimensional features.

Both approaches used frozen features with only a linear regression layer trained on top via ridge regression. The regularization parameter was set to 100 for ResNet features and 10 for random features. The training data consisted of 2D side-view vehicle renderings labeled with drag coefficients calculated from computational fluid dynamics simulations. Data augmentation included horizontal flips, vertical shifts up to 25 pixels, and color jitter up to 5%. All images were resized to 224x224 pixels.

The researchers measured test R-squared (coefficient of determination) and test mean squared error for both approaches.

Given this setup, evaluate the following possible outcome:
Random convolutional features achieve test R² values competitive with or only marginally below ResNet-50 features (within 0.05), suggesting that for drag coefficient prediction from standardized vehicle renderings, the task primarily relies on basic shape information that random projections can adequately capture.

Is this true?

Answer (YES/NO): NO